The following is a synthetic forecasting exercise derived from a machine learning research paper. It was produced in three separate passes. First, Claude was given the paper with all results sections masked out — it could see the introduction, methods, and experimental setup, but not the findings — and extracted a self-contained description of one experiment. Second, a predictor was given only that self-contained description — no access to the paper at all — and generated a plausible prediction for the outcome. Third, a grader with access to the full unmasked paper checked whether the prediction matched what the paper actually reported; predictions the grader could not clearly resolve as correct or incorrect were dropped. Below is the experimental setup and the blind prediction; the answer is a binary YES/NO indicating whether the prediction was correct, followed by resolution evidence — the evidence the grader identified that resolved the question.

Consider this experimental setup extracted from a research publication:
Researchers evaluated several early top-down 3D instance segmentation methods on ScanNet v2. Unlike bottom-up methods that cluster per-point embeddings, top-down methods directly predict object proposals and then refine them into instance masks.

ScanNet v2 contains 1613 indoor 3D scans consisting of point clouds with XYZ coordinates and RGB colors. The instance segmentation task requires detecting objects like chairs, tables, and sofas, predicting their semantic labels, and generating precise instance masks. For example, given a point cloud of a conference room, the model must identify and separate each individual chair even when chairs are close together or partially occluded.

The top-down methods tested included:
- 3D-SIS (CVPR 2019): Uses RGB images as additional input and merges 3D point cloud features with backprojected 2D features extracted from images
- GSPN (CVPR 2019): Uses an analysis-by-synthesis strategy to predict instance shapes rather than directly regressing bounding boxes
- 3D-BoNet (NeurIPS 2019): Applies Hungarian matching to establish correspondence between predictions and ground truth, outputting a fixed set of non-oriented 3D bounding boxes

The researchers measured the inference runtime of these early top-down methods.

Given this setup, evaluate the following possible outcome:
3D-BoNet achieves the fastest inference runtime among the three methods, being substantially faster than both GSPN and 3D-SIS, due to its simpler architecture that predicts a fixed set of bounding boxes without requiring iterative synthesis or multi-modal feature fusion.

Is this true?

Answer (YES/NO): NO